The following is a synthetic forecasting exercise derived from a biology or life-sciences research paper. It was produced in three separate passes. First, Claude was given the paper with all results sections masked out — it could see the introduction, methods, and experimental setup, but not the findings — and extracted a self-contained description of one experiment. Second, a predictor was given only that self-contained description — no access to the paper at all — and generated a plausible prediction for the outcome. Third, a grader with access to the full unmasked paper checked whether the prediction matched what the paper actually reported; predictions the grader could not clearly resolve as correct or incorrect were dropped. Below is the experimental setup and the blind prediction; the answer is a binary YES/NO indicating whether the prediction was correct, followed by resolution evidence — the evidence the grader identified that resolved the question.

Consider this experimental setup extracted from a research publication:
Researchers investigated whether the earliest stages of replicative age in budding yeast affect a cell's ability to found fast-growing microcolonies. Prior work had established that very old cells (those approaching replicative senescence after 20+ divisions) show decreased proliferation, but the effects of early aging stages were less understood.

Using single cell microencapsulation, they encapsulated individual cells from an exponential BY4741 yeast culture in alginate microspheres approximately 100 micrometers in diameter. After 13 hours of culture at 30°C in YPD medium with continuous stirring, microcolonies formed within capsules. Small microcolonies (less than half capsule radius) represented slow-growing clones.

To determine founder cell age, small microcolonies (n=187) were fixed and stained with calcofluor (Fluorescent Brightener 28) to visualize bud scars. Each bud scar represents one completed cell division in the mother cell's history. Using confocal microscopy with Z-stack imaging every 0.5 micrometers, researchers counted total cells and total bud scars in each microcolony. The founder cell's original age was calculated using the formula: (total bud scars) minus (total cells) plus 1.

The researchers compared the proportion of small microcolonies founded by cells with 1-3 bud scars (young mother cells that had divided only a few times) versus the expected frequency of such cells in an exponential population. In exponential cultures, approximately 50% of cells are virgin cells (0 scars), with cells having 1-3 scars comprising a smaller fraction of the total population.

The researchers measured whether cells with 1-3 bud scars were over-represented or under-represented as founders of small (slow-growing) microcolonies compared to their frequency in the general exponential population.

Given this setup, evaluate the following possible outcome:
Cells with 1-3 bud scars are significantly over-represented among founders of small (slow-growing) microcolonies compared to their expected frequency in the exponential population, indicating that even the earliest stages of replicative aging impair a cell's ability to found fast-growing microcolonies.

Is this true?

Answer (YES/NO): YES